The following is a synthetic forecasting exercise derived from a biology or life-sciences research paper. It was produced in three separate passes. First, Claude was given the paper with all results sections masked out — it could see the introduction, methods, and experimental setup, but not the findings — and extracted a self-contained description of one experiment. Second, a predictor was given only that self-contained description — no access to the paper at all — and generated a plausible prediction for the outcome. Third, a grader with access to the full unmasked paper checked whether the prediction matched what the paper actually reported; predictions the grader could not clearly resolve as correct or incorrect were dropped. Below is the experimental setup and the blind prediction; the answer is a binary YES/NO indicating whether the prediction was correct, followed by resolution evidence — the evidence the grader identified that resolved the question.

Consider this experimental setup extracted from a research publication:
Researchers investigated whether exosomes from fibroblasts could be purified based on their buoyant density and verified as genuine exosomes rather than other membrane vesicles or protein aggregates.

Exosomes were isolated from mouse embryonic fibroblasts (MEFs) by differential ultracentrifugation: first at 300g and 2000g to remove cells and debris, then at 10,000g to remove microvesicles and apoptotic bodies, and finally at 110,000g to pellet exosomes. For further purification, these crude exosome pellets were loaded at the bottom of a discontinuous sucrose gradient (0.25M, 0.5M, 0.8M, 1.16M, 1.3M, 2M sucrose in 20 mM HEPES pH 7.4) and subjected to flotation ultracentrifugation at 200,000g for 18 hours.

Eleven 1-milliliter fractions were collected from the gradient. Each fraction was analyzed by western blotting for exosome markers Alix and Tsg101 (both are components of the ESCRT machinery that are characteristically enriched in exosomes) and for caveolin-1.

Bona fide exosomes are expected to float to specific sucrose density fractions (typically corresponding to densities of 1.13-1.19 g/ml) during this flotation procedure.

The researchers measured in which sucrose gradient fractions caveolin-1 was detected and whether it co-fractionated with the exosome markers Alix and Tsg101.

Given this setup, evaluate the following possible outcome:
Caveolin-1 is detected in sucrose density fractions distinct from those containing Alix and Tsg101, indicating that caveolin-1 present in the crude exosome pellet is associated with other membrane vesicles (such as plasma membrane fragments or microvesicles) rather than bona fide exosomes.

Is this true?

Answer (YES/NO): NO